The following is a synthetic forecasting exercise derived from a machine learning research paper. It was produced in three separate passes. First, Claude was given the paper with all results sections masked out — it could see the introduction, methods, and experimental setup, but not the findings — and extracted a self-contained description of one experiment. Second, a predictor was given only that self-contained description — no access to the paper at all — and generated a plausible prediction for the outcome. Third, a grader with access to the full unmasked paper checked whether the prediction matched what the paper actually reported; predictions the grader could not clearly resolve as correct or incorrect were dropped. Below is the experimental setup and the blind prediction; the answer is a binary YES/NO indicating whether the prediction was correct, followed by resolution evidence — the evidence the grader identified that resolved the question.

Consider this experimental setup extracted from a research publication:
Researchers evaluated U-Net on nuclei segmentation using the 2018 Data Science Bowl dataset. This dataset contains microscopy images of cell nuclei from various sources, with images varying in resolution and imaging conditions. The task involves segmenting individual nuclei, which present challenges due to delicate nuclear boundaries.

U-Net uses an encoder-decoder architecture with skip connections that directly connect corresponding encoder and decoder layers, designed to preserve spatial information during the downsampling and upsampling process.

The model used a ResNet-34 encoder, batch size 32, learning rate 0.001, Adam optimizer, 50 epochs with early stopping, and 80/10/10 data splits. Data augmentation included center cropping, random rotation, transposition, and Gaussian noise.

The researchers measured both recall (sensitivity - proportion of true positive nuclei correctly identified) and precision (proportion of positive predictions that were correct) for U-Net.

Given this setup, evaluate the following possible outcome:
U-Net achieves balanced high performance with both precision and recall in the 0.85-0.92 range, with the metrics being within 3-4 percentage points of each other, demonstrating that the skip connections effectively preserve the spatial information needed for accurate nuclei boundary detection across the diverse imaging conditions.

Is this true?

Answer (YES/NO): YES